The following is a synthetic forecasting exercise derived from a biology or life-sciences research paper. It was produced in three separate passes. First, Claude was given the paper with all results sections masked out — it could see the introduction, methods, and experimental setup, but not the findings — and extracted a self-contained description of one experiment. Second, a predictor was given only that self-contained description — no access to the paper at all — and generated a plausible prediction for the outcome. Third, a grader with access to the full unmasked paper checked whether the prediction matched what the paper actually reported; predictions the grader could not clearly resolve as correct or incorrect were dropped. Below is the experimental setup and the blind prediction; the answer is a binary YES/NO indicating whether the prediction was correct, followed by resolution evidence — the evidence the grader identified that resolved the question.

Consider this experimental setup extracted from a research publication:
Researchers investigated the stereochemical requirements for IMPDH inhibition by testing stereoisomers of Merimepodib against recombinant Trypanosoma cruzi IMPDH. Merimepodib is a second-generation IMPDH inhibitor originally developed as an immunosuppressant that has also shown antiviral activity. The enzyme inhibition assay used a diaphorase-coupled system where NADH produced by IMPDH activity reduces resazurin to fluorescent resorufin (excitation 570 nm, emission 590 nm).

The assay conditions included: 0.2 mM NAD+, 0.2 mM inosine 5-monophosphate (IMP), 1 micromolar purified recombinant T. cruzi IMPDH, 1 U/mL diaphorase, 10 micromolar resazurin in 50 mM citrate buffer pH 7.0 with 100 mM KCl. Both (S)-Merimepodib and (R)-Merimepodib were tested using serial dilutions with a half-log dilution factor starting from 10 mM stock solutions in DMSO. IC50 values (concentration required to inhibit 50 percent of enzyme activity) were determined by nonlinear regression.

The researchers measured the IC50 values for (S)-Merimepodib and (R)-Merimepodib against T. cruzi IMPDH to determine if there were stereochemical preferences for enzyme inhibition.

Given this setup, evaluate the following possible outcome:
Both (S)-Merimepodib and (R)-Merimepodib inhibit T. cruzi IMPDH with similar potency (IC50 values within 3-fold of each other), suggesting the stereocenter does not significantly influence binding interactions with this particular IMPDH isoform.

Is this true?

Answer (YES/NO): YES